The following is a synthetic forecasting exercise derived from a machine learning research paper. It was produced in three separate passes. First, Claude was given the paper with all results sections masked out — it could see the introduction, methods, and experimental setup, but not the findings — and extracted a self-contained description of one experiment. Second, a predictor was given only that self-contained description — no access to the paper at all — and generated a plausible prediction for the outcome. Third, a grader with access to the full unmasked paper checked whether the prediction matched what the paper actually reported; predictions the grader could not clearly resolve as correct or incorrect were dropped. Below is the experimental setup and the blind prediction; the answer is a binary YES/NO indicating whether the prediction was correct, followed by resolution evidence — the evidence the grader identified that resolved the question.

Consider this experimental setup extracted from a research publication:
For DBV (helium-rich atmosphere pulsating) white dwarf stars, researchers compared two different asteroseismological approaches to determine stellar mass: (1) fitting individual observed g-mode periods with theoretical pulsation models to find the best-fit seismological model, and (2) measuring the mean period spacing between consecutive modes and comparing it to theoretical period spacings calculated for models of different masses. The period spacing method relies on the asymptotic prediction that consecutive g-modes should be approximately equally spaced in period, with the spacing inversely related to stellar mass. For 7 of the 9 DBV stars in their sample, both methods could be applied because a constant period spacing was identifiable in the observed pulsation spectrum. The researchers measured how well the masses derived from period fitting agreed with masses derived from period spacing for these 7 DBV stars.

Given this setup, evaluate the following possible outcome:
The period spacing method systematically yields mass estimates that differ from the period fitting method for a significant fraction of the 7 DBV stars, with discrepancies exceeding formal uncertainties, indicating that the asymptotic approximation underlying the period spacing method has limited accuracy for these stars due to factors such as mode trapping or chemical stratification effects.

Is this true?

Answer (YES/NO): NO